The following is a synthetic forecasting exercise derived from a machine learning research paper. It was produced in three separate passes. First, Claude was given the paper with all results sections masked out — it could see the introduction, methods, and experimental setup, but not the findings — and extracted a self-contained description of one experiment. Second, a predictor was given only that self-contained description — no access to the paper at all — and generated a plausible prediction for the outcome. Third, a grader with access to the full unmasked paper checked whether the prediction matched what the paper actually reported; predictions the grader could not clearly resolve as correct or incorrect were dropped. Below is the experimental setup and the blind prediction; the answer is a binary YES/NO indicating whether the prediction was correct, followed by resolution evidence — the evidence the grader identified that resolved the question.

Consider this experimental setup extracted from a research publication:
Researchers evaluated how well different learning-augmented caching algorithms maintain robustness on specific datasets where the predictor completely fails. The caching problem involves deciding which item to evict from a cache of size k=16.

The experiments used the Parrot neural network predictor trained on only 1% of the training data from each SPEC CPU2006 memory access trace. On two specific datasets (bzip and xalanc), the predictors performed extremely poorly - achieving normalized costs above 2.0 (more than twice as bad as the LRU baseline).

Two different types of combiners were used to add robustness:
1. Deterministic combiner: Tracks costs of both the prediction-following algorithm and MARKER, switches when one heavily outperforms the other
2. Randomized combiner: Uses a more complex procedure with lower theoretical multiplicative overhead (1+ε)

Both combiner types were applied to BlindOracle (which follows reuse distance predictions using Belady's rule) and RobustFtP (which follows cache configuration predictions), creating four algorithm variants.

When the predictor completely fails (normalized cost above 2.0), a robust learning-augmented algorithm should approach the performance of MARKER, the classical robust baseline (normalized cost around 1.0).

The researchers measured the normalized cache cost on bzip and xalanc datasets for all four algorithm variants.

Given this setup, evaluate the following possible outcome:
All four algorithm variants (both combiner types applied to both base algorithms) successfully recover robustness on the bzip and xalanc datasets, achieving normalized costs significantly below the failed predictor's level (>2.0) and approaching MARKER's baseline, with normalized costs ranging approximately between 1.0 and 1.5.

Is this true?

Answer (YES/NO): NO